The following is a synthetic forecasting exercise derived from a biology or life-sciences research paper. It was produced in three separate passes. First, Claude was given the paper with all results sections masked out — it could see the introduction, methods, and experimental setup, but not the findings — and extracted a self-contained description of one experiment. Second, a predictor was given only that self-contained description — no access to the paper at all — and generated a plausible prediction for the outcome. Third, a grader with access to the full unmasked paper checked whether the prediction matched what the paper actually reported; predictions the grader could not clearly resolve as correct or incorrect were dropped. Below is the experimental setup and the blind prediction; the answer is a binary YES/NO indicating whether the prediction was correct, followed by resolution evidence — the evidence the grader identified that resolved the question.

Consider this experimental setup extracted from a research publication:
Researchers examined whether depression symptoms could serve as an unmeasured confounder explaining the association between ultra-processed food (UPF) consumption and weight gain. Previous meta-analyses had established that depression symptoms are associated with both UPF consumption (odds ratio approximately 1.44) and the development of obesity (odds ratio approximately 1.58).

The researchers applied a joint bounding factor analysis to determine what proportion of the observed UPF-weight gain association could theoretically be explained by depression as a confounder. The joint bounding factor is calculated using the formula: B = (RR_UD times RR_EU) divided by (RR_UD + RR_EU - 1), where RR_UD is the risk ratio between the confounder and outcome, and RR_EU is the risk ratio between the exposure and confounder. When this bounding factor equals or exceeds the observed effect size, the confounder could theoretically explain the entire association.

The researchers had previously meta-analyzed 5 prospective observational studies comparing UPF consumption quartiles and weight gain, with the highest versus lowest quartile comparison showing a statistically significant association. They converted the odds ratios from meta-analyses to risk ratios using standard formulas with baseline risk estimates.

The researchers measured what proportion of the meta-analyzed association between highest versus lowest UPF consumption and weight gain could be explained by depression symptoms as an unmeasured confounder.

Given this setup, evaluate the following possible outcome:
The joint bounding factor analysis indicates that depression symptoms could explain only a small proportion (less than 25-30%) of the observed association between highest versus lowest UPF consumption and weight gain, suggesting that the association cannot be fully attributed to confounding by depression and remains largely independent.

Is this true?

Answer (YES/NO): NO